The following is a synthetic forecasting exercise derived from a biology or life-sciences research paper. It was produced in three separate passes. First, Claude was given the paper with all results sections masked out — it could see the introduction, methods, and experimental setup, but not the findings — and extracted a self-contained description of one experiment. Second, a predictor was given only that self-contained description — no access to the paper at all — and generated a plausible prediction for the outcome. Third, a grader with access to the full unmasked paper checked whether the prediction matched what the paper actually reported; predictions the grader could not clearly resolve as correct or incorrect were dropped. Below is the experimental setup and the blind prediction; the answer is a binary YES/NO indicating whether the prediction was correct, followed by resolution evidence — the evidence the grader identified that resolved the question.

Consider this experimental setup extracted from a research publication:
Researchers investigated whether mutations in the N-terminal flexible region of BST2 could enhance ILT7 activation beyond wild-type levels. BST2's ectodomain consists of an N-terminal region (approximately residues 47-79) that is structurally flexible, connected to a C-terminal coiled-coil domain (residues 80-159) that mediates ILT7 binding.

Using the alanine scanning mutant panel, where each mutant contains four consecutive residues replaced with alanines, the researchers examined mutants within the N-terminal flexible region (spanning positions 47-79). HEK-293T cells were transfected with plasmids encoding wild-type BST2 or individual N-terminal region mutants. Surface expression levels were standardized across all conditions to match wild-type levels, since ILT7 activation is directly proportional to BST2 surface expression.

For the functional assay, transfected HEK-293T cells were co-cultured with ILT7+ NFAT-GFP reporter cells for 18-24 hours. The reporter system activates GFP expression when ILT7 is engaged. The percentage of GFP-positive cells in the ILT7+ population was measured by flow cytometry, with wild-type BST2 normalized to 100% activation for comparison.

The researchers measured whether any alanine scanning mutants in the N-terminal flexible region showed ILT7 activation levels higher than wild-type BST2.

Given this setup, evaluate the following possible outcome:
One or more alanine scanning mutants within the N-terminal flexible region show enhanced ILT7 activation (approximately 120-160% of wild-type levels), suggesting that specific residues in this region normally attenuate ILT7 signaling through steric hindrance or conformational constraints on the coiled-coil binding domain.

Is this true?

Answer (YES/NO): NO